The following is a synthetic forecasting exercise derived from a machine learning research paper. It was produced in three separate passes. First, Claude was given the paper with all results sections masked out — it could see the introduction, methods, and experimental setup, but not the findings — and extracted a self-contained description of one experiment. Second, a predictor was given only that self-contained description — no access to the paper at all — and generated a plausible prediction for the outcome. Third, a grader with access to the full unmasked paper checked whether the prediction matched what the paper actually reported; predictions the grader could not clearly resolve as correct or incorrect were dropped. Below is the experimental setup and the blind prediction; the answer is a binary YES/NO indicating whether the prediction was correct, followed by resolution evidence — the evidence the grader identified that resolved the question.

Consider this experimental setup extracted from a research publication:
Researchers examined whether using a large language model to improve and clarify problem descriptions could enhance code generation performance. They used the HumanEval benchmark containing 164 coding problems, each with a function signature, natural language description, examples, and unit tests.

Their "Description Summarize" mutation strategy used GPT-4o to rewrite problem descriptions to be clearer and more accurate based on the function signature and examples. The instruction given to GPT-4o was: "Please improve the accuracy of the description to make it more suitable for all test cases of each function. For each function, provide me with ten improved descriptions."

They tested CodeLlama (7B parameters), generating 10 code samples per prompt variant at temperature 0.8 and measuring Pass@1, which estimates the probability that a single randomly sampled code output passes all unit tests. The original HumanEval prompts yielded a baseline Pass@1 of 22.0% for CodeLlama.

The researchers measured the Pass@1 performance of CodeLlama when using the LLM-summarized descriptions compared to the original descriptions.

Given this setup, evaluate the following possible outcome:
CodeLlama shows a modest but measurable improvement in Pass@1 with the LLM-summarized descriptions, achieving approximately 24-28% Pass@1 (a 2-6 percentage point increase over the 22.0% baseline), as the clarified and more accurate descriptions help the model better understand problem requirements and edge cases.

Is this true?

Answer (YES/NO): NO